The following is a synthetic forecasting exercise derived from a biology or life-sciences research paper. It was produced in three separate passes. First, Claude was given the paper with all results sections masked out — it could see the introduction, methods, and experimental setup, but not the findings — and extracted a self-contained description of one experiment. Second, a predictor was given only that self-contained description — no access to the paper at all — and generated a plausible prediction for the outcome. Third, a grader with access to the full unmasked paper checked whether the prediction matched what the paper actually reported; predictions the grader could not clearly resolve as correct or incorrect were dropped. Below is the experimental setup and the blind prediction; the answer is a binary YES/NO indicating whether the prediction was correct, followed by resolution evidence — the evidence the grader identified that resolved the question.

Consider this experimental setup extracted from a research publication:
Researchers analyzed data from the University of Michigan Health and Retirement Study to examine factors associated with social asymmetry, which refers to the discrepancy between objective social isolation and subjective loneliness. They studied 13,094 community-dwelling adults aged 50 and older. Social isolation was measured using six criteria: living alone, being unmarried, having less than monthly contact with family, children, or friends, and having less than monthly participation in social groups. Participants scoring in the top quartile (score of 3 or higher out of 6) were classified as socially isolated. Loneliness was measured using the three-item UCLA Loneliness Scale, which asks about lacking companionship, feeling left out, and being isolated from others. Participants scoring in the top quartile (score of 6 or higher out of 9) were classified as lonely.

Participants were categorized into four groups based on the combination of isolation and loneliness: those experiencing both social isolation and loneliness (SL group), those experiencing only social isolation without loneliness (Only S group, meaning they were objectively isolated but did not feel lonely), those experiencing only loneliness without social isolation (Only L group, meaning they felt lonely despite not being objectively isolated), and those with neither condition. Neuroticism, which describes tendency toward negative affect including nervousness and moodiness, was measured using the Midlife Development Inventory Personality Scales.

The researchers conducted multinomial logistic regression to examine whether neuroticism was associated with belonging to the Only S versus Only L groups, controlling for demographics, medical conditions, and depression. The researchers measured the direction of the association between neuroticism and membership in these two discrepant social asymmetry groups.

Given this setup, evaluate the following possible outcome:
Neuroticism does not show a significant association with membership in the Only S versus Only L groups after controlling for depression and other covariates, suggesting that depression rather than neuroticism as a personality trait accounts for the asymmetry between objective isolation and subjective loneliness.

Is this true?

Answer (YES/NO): NO